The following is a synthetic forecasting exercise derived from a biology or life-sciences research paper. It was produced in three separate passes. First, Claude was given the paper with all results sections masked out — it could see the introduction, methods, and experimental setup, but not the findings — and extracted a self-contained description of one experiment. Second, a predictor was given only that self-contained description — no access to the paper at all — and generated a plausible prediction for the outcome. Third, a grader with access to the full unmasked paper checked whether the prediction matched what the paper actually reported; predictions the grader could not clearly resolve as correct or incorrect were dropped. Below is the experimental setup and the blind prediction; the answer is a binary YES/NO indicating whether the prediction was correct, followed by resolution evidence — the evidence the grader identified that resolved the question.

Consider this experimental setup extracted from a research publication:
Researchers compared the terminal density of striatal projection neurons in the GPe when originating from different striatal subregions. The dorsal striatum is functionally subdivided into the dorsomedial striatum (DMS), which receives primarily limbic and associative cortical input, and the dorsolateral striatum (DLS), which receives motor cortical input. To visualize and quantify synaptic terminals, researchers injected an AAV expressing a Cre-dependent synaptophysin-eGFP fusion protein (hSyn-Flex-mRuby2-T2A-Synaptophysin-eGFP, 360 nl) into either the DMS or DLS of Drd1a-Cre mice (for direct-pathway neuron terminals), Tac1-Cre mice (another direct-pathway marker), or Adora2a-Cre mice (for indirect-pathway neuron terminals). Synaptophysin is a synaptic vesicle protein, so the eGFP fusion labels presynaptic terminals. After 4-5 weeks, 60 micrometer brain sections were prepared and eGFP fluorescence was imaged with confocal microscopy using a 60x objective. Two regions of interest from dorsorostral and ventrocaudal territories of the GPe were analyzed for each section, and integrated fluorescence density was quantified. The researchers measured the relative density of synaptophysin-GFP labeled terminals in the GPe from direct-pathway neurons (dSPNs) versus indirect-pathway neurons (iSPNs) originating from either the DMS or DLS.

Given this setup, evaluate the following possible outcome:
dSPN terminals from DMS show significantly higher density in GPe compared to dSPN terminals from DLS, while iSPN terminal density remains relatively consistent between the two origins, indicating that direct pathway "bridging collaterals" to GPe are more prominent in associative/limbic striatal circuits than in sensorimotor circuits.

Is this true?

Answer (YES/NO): NO